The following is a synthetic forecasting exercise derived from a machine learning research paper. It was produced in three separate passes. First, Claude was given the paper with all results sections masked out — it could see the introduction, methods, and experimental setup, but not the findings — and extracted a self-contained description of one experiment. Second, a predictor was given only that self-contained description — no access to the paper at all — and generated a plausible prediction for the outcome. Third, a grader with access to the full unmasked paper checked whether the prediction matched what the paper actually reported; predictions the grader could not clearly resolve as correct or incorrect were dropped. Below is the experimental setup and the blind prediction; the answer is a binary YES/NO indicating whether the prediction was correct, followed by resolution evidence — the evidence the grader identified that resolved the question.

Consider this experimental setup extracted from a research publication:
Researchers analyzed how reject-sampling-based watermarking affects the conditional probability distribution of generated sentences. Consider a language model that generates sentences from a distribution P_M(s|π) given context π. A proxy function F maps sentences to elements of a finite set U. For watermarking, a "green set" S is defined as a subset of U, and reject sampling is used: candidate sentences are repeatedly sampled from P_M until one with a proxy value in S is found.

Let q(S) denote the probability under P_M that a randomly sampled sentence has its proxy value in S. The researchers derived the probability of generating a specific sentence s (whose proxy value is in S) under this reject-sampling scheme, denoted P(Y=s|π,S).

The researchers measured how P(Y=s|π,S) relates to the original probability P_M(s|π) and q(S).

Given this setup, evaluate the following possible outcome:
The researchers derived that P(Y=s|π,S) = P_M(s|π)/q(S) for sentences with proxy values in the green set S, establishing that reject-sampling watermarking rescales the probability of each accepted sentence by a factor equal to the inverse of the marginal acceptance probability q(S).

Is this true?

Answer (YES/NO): YES